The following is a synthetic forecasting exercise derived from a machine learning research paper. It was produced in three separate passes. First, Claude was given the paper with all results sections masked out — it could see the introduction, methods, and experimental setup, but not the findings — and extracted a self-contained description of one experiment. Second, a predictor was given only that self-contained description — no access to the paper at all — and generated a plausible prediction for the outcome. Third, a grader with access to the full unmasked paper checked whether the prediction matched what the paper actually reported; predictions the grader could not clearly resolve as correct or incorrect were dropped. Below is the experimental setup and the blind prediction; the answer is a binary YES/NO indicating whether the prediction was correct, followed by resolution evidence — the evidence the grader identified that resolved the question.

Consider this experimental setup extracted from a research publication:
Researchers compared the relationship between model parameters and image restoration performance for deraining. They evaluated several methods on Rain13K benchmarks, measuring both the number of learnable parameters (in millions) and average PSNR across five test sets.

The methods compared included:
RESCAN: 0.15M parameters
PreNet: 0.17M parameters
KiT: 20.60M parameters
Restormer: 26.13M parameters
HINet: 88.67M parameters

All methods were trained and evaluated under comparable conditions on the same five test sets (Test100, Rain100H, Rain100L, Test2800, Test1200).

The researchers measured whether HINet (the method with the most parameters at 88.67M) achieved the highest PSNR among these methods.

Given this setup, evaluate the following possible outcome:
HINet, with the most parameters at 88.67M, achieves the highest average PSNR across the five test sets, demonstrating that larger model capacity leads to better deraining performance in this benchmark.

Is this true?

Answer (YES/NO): NO